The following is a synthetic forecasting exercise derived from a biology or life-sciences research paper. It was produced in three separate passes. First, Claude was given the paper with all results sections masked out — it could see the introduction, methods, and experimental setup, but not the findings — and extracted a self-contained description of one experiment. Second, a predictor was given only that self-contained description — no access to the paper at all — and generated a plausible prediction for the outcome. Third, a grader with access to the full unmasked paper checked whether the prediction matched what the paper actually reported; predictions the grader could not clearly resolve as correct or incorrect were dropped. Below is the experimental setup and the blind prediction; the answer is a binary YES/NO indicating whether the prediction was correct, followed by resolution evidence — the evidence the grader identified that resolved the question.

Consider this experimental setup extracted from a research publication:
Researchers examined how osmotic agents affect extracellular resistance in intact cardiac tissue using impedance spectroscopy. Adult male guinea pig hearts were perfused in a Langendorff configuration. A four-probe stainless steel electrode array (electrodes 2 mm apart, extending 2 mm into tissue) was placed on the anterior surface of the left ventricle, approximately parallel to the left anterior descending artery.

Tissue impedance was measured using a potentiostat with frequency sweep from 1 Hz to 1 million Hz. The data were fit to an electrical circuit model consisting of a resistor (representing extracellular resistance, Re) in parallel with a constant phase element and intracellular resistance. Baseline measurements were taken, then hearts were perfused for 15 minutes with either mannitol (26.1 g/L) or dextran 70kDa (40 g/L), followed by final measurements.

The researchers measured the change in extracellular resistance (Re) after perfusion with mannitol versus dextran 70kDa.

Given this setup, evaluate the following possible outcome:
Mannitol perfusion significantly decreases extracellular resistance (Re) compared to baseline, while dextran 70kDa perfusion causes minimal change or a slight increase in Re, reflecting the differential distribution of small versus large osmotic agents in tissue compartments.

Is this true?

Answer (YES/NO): NO